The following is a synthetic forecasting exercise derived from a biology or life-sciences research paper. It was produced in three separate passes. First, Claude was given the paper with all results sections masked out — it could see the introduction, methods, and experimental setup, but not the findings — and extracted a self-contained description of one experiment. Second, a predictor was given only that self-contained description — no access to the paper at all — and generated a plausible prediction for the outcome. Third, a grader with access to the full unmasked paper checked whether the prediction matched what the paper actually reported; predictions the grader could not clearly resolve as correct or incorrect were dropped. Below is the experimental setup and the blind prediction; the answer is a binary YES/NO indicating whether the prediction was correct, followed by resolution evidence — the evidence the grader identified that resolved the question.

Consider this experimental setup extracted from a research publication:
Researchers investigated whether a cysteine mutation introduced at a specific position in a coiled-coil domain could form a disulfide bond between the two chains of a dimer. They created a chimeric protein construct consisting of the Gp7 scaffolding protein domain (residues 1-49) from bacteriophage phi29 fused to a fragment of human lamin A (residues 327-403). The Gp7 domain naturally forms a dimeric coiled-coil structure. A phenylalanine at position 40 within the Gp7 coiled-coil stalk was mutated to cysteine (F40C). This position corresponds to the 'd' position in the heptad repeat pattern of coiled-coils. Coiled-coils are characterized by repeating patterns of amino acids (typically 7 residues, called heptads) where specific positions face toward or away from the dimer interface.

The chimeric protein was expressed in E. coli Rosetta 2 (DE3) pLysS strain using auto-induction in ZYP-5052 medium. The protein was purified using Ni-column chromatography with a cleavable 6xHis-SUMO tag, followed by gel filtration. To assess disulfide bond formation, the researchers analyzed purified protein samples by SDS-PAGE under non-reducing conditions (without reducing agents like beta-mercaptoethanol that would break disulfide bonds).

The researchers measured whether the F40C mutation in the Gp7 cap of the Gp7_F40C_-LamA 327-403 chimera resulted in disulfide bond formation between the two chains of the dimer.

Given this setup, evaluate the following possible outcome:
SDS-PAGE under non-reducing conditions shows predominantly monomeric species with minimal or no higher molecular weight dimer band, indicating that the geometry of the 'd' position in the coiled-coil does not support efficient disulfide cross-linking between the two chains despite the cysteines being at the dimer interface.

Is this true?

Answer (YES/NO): NO